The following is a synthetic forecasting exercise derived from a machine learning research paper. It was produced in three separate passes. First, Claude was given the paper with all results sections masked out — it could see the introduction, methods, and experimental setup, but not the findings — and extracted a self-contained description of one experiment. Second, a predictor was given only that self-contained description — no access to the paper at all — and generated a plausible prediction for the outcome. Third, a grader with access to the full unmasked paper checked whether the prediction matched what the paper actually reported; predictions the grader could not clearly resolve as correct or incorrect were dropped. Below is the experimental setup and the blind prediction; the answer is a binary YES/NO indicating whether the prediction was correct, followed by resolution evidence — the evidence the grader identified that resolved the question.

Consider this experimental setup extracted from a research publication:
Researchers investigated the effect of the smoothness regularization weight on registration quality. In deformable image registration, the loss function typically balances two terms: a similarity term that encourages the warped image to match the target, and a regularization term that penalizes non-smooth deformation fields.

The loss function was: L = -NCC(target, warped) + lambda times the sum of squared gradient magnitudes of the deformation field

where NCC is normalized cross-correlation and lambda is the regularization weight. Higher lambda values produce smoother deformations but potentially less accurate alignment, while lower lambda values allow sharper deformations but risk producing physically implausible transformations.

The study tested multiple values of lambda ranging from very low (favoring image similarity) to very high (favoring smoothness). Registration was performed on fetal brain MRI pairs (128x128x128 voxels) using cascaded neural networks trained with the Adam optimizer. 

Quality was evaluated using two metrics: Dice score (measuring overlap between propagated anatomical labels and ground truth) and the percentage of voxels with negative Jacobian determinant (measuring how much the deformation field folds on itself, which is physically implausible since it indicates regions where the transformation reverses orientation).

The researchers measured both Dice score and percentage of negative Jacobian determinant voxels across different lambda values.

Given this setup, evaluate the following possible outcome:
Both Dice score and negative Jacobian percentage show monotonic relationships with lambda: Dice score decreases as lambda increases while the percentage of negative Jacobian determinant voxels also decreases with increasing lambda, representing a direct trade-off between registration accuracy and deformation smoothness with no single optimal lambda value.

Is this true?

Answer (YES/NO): NO